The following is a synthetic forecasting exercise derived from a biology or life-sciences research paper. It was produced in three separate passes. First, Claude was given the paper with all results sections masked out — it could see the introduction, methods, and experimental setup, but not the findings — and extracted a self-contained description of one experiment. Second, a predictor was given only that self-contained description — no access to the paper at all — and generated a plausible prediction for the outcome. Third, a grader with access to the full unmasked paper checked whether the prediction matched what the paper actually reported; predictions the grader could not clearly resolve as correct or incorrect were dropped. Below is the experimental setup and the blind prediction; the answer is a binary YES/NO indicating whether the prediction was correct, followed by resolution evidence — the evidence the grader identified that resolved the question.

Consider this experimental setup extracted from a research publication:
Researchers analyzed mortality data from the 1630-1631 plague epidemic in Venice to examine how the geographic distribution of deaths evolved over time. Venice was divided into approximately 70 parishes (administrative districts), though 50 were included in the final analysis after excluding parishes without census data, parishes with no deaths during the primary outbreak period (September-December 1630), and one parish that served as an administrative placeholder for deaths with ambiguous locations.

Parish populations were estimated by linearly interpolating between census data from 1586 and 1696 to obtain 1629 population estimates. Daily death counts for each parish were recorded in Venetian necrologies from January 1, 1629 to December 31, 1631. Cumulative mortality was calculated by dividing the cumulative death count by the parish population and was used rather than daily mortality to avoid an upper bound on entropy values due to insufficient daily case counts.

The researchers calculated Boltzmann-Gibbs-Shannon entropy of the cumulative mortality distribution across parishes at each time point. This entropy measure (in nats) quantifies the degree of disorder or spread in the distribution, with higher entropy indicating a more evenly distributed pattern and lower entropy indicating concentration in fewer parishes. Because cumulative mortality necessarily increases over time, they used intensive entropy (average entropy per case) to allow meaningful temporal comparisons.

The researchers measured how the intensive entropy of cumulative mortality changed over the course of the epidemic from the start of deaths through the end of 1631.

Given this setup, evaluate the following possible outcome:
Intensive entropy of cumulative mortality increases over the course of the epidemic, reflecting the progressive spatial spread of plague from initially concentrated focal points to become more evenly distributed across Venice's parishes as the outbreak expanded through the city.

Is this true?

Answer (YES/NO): YES